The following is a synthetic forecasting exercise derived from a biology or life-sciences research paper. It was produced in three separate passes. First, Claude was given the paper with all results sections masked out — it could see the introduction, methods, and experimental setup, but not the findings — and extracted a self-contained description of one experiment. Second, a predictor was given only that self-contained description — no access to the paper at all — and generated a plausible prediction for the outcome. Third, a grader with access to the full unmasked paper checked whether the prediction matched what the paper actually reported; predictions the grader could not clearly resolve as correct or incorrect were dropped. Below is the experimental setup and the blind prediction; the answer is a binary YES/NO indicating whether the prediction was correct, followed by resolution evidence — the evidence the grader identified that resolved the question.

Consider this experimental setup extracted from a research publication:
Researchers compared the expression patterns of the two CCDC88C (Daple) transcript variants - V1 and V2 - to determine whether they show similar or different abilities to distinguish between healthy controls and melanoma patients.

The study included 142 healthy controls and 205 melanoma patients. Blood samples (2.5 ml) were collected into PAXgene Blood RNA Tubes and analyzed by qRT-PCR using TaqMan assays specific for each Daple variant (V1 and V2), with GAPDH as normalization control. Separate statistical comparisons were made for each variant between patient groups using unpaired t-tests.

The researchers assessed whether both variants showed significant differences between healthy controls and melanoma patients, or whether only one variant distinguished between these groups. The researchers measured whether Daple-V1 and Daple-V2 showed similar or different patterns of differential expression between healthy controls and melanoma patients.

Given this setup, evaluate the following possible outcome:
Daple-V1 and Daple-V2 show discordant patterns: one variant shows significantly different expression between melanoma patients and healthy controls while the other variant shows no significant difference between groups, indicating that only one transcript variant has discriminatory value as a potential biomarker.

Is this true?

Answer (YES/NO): YES